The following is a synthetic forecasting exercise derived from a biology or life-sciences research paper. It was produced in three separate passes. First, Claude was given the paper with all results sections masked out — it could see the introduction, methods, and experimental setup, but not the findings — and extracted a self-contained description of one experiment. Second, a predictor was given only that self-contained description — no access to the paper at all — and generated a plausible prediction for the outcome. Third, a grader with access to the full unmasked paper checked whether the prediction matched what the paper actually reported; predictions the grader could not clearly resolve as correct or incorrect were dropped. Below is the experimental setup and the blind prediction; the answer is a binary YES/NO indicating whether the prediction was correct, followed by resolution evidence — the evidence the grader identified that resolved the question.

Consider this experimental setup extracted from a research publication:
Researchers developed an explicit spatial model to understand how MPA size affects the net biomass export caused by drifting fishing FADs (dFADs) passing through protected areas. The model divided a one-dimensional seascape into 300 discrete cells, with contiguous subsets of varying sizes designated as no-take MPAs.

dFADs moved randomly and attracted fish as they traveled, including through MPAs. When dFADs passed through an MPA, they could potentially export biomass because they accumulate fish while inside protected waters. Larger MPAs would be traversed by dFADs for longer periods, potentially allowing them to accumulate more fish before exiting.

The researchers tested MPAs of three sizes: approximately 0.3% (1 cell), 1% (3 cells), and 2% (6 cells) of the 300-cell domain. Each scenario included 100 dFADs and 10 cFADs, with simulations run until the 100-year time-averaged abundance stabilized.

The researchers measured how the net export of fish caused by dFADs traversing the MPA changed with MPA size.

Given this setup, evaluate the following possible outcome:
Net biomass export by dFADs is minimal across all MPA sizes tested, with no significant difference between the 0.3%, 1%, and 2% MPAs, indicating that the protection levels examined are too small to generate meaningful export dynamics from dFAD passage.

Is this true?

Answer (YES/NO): NO